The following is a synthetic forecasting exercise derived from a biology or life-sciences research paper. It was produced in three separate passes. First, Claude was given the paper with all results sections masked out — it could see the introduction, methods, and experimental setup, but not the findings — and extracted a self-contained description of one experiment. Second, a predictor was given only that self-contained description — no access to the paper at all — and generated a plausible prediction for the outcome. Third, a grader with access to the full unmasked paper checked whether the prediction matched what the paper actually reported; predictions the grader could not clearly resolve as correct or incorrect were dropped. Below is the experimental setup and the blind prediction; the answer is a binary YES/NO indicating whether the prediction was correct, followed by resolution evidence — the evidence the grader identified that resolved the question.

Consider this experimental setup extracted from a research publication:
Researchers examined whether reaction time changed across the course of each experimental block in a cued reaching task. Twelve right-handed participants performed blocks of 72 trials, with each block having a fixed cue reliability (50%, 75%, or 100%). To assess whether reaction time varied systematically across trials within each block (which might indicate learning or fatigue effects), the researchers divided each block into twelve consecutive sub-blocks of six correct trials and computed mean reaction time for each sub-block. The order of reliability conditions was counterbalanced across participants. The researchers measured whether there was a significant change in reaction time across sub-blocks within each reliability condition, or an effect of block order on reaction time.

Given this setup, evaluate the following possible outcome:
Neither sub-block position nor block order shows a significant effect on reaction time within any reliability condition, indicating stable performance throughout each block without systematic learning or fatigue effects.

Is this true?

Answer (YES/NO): YES